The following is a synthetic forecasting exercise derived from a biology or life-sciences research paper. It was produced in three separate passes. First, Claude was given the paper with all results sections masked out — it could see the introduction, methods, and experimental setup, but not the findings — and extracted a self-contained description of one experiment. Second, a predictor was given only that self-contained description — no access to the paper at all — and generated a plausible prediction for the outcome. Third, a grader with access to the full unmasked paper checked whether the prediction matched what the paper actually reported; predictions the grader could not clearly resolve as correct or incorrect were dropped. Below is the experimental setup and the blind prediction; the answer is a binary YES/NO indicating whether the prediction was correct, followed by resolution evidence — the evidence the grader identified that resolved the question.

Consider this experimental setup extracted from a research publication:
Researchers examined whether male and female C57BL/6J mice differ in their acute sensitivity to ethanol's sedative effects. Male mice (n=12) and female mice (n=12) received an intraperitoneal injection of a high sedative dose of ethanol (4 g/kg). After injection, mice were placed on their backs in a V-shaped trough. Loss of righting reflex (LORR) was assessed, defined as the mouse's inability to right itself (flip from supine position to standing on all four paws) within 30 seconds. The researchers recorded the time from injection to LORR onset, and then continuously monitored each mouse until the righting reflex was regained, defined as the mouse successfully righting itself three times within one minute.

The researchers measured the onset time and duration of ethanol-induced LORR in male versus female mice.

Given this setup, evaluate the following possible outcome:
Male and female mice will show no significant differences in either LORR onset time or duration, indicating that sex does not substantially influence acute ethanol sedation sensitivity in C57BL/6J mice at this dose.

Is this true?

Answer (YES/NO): NO